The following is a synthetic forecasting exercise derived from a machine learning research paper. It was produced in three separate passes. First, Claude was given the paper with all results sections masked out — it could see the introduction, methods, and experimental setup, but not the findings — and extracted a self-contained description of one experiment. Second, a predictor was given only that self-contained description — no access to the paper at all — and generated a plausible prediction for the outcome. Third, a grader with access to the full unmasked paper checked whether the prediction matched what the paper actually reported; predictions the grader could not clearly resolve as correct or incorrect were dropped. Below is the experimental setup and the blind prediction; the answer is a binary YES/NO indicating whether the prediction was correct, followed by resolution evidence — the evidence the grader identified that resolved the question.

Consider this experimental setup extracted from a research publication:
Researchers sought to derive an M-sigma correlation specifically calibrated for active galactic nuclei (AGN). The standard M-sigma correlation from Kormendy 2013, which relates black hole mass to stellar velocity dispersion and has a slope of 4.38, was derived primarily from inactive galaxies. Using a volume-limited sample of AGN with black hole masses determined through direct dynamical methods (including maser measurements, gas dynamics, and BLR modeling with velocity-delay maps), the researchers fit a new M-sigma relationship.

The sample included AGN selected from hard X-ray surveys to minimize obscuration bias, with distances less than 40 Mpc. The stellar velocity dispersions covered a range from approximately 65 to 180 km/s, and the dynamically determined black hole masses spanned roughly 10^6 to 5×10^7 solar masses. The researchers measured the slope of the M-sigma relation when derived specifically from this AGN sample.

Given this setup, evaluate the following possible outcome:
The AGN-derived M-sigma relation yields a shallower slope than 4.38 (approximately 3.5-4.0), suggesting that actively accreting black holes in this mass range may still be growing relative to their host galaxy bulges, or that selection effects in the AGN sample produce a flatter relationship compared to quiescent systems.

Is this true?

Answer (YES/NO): NO